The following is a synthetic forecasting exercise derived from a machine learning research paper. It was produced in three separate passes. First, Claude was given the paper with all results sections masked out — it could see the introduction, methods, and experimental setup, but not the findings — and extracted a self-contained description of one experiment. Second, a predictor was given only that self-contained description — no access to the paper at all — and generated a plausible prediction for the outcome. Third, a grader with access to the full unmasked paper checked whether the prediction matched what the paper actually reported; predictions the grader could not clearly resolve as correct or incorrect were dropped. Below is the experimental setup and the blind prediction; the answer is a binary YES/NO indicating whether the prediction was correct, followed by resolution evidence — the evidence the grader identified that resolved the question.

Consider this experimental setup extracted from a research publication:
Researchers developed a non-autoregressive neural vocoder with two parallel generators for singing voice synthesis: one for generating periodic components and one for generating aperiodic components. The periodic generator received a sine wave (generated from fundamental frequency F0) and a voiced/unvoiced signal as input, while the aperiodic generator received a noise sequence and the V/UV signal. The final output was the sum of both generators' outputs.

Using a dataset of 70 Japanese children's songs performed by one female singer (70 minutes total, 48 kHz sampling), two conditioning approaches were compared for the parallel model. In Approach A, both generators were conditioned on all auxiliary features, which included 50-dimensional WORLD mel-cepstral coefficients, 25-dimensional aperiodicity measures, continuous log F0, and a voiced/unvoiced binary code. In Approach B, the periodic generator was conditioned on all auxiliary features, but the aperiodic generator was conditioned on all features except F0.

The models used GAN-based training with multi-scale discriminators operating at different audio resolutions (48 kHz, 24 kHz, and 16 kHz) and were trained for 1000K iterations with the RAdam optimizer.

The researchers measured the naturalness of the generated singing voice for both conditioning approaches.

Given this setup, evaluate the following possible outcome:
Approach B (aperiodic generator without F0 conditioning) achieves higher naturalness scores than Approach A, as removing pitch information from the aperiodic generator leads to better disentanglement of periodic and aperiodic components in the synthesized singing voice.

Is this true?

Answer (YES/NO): NO